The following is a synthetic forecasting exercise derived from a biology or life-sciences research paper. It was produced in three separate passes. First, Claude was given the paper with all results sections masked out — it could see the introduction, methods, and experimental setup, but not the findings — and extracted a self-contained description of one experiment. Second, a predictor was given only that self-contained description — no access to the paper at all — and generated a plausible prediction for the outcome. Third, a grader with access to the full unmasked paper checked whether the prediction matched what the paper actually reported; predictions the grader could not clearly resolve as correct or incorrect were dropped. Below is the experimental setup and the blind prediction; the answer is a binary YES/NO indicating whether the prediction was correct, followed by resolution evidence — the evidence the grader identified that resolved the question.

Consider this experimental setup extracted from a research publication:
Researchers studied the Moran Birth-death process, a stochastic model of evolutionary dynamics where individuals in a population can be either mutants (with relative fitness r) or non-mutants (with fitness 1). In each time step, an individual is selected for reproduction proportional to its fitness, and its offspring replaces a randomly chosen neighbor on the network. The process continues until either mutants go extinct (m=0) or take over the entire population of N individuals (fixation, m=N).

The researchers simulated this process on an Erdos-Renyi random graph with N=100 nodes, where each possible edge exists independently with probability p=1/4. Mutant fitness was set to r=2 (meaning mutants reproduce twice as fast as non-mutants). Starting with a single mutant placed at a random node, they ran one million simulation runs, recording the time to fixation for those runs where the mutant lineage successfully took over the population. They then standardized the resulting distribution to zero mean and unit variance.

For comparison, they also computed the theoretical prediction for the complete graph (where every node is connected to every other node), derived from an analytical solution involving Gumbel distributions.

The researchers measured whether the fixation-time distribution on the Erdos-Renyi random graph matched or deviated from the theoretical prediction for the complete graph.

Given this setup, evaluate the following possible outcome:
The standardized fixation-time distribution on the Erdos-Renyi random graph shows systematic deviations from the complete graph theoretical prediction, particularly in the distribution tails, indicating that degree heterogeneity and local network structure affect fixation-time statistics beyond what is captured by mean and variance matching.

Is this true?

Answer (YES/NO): NO